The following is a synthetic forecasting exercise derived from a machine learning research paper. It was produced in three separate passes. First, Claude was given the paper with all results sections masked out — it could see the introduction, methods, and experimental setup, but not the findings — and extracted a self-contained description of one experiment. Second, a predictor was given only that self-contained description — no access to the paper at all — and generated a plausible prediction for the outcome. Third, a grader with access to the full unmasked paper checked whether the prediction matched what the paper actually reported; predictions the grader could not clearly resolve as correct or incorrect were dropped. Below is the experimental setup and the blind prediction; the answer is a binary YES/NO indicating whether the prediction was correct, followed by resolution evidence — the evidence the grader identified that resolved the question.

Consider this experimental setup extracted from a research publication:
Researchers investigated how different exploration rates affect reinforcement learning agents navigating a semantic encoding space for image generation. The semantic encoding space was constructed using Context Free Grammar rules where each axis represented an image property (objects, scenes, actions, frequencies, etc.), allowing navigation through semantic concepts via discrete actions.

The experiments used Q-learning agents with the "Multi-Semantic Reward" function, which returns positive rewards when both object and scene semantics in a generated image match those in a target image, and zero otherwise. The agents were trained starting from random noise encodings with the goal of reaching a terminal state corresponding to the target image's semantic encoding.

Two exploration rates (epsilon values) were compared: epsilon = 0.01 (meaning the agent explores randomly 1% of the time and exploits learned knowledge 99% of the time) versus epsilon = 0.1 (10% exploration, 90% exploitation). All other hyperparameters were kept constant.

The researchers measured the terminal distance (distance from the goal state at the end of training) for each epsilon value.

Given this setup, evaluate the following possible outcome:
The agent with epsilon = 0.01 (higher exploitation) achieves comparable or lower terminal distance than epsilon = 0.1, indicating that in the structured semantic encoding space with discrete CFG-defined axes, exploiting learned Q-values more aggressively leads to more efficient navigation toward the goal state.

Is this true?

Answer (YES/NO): YES